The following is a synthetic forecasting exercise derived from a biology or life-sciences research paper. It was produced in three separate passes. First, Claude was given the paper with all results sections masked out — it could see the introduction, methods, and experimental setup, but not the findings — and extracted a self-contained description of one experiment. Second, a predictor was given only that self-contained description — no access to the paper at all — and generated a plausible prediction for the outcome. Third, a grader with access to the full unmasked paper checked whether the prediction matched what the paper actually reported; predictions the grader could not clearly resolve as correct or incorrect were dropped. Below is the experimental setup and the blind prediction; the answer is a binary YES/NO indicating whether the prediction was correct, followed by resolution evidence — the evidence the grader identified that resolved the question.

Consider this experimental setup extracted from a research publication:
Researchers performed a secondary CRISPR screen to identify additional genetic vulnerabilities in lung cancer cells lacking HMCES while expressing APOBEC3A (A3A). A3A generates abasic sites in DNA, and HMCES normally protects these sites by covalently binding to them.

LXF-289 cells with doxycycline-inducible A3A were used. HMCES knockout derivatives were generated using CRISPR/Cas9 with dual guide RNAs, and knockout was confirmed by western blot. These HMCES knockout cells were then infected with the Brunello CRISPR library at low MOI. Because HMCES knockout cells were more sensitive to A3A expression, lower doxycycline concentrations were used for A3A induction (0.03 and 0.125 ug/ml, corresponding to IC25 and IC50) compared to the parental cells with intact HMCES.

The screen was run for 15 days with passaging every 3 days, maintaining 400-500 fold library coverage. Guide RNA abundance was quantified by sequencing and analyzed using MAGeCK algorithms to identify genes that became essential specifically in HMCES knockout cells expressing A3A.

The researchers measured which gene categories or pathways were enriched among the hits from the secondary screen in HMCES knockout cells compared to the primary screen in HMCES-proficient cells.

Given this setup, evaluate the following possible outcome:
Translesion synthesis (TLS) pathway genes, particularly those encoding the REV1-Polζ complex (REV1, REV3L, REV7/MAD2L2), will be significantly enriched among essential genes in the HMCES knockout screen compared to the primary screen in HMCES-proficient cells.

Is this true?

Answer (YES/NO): NO